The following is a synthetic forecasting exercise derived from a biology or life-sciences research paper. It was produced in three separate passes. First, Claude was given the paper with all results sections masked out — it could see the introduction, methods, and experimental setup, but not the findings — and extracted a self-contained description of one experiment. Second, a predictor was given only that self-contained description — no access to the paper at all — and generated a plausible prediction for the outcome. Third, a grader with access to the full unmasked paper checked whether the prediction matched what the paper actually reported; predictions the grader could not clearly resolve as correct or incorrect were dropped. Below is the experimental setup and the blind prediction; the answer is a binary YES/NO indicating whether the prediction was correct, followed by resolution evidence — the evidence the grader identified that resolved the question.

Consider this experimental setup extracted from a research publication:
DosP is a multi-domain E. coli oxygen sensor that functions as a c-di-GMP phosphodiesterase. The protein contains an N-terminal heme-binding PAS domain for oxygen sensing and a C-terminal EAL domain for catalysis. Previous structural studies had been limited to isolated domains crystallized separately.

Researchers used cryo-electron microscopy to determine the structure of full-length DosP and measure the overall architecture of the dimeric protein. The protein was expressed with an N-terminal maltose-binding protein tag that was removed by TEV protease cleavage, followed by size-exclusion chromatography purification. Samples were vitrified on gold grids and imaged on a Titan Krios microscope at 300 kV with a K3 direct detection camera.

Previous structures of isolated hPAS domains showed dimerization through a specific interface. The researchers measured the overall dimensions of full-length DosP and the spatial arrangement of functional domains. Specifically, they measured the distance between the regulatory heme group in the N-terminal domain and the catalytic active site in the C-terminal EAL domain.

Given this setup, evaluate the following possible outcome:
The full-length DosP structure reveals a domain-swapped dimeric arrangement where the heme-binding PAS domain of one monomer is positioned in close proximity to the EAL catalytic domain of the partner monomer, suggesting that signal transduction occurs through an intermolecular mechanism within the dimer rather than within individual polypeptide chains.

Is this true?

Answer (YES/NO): NO